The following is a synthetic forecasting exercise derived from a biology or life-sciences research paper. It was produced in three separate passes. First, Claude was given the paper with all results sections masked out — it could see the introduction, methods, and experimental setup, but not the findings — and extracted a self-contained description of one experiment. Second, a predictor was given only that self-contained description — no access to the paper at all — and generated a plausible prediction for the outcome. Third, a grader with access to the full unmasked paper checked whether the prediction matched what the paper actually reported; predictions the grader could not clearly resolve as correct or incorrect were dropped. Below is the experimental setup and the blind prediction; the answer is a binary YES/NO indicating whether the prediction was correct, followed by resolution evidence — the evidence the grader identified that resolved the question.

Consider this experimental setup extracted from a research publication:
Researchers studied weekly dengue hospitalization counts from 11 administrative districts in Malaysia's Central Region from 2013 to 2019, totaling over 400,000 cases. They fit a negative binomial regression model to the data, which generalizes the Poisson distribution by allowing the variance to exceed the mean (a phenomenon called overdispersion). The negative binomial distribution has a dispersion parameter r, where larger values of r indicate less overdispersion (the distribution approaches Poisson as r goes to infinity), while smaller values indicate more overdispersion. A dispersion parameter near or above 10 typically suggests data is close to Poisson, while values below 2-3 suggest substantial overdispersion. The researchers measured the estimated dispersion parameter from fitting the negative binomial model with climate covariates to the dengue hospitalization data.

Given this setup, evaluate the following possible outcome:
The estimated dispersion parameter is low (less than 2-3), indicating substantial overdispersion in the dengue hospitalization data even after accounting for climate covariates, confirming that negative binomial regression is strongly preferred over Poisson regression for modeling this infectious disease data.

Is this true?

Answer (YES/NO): YES